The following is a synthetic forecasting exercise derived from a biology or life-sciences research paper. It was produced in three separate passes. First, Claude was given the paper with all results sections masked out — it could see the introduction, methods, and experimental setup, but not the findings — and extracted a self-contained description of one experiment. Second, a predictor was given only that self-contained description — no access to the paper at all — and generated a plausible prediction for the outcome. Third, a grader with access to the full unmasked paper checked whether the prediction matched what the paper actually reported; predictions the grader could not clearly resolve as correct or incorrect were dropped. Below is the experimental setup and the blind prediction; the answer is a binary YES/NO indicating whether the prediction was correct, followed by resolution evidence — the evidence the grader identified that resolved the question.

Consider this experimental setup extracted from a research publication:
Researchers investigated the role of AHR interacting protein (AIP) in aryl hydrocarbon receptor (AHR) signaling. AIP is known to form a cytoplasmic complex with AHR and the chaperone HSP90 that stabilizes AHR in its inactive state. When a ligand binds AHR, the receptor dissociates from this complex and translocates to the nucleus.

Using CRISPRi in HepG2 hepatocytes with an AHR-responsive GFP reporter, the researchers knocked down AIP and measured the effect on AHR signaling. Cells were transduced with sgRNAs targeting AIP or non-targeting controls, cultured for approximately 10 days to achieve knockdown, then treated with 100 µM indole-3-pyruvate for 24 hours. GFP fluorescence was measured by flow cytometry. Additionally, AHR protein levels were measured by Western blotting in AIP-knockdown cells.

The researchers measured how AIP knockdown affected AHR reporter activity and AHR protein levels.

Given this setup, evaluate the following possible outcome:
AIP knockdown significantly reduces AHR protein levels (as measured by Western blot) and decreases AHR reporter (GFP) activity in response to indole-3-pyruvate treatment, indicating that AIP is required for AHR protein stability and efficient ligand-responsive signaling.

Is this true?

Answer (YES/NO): NO